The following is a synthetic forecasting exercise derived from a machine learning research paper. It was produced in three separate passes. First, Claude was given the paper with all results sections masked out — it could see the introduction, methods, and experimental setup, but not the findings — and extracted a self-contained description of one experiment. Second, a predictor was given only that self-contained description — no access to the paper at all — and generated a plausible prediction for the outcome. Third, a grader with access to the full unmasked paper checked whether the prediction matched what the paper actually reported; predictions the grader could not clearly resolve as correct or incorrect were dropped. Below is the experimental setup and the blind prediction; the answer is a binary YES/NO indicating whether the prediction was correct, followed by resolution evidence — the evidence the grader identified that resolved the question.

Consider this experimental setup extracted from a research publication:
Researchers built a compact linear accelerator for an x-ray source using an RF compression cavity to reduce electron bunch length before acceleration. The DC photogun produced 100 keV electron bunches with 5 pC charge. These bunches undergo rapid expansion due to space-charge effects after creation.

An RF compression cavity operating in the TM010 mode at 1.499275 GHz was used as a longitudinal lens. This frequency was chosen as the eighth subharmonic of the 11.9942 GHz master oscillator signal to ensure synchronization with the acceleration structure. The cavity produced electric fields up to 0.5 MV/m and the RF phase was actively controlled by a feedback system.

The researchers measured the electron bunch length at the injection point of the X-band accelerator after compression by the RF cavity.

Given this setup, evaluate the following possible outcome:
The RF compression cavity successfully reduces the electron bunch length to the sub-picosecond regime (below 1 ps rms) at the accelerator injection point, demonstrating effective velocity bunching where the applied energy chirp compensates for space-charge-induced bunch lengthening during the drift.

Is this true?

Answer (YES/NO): NO